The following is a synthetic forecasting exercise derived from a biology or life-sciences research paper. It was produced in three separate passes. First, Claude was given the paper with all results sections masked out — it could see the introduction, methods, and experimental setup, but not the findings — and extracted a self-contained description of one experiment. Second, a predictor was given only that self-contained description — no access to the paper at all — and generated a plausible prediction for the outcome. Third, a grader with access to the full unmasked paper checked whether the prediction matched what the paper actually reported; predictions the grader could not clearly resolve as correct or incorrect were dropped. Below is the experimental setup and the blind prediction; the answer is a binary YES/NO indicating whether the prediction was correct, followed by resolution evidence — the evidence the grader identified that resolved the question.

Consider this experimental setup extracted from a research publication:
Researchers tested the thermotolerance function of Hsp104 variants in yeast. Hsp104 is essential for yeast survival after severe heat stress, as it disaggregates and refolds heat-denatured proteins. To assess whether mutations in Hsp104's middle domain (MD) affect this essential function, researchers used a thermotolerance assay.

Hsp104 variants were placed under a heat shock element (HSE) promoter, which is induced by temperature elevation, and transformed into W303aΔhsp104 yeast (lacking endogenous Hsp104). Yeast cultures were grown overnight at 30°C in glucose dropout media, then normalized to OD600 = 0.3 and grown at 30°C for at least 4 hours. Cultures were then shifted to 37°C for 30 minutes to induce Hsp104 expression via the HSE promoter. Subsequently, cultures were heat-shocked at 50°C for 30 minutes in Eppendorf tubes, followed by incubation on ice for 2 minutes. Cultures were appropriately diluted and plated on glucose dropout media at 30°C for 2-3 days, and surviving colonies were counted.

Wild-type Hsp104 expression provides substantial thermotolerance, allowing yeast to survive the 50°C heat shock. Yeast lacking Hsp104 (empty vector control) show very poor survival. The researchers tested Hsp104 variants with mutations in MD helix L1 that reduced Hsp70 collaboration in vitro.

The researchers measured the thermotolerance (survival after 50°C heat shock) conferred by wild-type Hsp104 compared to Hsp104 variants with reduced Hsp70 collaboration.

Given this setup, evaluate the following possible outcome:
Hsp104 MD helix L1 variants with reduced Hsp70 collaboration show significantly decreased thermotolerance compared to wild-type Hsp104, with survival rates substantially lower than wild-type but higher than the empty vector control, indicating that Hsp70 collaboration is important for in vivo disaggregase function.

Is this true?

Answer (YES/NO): NO